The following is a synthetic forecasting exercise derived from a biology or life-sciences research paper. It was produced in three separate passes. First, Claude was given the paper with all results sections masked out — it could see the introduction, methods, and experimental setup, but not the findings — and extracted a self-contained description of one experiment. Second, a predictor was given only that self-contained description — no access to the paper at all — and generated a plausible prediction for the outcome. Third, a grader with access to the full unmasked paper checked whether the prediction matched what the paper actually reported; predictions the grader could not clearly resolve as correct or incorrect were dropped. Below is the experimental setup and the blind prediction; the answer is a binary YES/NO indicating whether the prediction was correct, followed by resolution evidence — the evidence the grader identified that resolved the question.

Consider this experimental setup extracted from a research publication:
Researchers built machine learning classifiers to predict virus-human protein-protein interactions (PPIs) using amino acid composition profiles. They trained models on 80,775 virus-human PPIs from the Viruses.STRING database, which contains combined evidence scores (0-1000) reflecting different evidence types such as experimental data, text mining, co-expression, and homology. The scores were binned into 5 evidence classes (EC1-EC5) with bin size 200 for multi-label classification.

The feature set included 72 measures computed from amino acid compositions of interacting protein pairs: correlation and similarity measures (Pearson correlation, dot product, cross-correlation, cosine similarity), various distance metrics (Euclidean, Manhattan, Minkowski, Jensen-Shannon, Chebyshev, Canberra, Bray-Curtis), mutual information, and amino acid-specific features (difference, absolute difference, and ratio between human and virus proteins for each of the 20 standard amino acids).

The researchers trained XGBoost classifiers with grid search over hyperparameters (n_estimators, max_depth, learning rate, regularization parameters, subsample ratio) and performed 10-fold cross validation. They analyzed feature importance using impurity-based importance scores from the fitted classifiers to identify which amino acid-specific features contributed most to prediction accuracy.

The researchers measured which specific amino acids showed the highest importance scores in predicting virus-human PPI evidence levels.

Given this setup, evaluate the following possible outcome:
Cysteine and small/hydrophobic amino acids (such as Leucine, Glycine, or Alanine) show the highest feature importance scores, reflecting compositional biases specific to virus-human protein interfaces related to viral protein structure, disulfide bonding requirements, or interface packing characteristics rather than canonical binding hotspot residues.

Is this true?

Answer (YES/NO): NO